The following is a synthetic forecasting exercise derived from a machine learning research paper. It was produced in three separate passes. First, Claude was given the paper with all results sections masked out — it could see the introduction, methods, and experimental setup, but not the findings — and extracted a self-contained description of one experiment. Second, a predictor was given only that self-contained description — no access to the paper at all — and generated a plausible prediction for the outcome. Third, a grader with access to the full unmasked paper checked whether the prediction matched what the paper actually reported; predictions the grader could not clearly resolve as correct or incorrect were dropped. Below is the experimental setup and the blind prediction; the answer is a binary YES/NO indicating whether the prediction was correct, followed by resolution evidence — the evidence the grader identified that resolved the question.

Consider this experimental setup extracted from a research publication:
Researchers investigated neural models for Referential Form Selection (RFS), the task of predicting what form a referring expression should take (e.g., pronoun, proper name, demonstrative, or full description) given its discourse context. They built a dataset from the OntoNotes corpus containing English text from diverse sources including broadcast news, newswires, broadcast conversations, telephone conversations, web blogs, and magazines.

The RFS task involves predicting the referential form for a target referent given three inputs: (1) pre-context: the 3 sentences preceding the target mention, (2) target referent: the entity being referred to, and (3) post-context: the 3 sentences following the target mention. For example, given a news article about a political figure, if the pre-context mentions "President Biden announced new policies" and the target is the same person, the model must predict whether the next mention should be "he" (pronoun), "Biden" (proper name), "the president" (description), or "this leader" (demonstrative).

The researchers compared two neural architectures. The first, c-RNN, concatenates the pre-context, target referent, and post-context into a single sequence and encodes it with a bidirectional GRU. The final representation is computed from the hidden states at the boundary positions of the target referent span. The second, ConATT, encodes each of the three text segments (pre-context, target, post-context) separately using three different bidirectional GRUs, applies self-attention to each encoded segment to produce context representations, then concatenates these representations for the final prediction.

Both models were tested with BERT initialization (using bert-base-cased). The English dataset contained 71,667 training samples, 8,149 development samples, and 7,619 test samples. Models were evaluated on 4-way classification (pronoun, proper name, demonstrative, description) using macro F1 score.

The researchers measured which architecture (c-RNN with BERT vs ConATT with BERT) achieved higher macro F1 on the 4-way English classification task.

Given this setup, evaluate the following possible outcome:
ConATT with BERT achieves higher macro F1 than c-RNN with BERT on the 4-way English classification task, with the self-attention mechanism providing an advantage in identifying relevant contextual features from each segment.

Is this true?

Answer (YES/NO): NO